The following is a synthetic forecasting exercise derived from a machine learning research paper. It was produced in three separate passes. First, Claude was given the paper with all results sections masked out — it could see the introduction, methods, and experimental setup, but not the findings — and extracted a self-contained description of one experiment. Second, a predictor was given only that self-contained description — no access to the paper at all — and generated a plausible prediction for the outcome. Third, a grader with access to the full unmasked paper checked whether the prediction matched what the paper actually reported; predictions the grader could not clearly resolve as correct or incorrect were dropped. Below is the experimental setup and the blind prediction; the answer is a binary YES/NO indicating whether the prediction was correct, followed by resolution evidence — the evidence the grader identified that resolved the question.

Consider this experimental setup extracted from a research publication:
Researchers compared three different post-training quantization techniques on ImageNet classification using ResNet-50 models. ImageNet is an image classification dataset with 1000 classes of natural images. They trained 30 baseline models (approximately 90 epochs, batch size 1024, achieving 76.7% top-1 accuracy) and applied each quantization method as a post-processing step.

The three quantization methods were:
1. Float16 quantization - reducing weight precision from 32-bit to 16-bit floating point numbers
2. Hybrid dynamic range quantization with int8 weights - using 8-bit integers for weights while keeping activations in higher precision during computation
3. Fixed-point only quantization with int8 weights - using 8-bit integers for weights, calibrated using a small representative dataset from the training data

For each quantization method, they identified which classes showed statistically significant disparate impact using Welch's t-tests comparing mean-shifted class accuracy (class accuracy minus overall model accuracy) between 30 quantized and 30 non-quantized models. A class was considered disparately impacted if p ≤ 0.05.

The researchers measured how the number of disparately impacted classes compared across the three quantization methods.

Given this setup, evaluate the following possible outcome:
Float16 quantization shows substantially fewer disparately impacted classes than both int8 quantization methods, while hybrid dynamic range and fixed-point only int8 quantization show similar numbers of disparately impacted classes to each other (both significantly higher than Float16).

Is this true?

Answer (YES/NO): YES